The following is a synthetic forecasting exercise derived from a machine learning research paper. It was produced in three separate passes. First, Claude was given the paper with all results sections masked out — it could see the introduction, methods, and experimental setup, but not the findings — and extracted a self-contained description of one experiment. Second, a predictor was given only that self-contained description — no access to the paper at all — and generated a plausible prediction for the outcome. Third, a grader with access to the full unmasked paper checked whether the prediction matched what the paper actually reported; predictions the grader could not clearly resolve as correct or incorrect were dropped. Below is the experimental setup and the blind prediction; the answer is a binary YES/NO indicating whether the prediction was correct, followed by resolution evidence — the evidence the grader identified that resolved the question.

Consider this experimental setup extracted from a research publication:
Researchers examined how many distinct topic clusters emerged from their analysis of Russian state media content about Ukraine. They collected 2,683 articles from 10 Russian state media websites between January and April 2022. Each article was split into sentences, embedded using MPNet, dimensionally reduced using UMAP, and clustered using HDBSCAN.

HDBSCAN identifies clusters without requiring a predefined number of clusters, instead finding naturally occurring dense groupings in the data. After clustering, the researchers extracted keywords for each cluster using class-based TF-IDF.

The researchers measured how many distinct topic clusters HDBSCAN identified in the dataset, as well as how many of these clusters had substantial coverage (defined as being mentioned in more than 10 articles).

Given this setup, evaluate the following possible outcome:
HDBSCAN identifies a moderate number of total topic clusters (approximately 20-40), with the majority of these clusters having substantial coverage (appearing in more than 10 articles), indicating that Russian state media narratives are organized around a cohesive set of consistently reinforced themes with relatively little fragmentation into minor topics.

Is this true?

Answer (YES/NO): NO